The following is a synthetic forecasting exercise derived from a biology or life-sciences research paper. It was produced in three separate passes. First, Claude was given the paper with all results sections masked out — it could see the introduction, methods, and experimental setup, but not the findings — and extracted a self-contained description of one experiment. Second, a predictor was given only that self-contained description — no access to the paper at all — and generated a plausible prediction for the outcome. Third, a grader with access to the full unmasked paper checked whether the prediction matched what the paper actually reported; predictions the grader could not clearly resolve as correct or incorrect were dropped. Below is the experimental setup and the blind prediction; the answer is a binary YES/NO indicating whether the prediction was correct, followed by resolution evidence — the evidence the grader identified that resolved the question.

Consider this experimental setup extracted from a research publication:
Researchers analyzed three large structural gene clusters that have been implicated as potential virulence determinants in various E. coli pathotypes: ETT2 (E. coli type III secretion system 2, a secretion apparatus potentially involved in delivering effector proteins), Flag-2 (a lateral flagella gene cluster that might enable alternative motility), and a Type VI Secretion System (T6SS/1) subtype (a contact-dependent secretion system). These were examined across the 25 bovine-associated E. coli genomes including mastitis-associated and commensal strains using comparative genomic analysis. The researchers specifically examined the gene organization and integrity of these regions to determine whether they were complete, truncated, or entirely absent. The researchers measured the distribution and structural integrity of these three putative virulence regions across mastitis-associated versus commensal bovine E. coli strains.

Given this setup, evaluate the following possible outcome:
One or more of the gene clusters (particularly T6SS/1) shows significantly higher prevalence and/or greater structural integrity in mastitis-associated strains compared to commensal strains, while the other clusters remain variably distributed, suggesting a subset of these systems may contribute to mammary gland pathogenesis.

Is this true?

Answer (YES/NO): NO